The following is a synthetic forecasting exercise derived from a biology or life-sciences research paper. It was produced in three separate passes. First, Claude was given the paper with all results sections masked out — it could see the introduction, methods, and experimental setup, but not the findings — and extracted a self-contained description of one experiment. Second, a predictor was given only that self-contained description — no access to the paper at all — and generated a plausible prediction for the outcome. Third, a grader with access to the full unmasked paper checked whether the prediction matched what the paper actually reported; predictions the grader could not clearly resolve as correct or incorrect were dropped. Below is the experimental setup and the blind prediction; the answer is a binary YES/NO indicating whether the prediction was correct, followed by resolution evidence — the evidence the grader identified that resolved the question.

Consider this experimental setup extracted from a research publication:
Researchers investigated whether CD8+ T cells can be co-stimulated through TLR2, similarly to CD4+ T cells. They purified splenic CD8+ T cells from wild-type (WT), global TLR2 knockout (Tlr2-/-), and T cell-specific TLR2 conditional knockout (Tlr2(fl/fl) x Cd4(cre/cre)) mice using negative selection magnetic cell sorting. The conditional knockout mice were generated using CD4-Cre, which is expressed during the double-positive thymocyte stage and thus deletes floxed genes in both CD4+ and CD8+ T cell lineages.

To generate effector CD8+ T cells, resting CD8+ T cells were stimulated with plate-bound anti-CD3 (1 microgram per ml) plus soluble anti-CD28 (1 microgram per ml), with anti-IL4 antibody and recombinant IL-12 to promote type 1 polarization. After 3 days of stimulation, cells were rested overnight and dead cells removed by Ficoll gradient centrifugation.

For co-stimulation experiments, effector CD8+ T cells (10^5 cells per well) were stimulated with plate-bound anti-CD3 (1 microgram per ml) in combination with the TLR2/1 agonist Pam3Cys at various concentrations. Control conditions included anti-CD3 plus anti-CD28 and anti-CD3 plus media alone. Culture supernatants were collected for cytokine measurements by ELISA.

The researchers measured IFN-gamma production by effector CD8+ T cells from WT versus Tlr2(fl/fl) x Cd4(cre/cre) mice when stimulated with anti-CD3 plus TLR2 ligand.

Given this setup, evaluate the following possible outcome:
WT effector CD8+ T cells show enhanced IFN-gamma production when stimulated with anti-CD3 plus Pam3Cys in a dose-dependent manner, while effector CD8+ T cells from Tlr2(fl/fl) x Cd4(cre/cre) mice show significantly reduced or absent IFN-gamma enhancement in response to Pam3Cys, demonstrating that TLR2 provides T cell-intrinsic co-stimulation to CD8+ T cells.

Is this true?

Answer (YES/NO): YES